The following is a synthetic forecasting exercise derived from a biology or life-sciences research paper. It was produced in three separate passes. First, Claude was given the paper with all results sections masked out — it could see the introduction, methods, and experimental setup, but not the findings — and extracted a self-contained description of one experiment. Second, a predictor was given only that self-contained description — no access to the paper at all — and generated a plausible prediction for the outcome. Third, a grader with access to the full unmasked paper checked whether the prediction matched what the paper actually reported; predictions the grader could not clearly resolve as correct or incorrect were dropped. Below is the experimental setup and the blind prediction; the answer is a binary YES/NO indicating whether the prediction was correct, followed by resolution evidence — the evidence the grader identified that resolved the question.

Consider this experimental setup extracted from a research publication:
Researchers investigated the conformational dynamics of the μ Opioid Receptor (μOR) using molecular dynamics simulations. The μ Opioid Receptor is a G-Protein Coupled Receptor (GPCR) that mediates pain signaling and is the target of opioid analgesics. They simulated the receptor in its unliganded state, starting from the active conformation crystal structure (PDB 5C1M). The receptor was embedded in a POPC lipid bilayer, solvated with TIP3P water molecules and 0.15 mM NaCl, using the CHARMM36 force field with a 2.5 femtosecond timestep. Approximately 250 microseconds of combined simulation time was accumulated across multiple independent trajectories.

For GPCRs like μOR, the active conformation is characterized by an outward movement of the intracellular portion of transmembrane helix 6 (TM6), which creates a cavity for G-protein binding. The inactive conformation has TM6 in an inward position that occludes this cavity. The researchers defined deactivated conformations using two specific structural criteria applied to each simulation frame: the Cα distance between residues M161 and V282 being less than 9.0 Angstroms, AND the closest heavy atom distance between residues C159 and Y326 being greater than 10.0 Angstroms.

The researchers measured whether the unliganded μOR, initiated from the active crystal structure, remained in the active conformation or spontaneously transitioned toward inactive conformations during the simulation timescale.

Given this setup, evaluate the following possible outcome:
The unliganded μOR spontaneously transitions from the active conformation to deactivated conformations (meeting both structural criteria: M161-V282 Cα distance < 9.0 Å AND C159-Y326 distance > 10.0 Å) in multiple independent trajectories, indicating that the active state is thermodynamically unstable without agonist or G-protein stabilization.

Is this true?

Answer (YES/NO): YES